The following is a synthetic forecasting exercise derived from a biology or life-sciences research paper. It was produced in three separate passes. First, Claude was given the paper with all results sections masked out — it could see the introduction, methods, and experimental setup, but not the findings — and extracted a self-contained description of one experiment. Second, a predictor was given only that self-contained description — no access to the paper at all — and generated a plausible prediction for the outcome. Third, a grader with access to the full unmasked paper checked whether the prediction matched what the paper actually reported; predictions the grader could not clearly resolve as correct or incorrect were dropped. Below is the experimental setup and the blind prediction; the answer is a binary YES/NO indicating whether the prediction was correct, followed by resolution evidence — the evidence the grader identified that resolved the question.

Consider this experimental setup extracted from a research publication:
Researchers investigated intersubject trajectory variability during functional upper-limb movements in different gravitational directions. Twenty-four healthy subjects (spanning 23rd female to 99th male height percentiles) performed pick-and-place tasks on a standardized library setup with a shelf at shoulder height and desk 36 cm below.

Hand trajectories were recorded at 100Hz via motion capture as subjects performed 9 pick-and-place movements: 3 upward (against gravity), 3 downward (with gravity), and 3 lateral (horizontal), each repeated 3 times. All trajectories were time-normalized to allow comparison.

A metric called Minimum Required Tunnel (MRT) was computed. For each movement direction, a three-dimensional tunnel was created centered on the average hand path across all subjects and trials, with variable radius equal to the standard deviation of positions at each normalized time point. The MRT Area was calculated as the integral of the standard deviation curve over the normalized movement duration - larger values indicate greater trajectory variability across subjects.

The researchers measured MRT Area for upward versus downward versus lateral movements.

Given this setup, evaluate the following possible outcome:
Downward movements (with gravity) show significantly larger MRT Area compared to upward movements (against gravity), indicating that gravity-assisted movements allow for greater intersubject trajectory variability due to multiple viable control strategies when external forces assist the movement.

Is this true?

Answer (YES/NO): NO